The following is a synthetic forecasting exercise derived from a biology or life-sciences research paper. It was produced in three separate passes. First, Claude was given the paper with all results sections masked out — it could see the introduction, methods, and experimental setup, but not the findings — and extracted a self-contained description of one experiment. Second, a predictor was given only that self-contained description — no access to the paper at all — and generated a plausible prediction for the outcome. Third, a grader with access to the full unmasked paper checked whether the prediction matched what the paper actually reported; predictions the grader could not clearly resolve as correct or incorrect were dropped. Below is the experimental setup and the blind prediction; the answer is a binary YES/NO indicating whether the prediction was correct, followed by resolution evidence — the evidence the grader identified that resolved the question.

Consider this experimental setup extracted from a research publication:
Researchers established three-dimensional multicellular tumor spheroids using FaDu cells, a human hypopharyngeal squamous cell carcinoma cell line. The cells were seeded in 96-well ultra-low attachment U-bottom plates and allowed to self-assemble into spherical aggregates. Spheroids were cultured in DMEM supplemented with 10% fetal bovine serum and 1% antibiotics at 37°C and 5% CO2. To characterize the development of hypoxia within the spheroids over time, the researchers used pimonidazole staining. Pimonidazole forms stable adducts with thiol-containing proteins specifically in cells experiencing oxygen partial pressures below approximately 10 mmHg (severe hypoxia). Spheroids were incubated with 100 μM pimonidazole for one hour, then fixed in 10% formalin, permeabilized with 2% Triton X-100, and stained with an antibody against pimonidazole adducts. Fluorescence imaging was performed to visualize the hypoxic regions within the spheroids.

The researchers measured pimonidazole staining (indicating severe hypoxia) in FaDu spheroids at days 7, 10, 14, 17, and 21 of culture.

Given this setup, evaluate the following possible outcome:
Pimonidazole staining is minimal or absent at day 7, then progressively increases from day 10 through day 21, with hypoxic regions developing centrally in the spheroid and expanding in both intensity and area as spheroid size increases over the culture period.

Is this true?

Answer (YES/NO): NO